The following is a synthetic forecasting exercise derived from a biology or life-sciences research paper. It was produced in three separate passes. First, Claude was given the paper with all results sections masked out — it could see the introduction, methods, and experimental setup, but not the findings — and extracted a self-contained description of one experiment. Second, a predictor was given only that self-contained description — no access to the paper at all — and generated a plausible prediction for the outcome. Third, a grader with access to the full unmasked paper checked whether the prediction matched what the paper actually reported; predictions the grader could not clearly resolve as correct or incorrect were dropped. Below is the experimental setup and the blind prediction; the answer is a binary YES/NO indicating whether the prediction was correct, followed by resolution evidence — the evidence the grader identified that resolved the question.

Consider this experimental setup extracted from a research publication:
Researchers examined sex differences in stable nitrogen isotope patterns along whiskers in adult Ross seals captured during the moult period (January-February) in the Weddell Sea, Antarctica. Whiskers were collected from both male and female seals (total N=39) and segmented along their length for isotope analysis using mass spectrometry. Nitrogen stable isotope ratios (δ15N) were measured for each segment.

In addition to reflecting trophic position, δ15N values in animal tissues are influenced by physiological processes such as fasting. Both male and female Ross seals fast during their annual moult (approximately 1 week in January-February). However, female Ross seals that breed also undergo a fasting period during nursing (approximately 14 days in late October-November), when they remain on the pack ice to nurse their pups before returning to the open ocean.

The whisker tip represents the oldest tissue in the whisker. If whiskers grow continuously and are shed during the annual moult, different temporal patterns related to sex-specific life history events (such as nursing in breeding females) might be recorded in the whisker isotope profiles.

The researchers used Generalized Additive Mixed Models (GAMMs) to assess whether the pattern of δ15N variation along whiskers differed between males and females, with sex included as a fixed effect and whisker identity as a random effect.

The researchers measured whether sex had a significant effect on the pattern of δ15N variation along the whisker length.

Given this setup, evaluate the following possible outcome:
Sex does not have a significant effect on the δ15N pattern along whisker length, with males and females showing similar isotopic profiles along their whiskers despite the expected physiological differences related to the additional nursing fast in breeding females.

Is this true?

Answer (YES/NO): NO